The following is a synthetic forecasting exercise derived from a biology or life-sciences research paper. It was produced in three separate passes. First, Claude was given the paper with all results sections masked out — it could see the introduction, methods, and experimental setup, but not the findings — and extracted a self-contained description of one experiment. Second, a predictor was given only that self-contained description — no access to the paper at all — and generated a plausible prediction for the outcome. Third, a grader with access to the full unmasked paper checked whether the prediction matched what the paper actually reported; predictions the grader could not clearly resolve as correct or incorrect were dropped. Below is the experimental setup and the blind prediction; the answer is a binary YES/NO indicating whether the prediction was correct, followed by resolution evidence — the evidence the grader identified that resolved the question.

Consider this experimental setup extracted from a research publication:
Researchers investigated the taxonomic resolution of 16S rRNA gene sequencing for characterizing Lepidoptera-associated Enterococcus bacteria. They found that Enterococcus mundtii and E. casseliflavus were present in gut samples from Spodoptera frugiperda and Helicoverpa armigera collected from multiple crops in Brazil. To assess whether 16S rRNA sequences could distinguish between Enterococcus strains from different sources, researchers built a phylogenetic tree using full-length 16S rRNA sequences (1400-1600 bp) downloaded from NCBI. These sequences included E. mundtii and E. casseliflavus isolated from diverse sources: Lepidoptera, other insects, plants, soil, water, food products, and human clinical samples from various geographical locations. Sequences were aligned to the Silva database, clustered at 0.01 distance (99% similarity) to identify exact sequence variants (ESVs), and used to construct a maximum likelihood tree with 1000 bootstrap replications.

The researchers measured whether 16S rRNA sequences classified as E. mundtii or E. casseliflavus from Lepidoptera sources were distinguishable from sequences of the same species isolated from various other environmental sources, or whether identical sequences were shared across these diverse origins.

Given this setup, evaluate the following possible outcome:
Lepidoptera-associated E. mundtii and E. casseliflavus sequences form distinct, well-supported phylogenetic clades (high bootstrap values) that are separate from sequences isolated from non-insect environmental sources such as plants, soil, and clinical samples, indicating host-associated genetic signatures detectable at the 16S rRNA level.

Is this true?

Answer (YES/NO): NO